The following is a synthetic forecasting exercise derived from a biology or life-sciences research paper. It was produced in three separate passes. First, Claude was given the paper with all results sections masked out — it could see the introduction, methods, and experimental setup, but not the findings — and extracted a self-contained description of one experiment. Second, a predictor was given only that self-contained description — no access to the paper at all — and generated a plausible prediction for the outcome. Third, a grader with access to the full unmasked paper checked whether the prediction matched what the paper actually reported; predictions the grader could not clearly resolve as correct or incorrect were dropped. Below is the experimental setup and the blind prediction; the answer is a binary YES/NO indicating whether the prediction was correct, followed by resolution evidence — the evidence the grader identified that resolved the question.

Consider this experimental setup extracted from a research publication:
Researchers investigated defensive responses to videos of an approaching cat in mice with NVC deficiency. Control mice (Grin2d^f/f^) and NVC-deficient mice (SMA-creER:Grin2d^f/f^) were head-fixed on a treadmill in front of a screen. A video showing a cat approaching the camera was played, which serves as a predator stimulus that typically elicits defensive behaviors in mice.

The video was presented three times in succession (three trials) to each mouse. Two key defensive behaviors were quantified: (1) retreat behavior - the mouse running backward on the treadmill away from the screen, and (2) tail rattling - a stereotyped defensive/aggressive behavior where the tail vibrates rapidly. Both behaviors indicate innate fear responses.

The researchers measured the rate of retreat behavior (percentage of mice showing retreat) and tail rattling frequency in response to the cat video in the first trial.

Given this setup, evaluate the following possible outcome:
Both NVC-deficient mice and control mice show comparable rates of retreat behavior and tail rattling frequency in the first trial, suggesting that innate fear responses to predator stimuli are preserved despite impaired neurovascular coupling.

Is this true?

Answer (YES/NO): NO